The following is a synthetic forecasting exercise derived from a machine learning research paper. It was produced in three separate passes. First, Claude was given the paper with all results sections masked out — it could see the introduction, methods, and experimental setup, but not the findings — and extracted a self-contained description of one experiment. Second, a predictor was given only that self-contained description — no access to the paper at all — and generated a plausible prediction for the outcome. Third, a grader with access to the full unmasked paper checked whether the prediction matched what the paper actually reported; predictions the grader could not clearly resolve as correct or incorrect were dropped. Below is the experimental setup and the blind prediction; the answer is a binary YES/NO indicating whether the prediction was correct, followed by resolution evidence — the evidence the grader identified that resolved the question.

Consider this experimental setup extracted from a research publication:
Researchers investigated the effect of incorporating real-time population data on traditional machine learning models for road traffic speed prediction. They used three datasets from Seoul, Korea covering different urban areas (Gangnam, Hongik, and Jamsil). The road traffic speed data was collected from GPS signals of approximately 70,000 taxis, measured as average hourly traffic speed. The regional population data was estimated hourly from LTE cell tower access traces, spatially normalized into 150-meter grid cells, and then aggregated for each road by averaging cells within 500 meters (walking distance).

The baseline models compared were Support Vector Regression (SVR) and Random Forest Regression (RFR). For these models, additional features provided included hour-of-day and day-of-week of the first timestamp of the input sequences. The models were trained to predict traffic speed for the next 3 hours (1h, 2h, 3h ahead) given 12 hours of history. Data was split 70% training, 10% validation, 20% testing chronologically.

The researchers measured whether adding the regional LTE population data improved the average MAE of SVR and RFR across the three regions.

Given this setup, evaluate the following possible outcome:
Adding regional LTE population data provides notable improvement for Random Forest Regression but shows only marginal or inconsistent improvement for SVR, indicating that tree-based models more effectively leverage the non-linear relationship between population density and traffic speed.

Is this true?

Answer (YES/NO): NO